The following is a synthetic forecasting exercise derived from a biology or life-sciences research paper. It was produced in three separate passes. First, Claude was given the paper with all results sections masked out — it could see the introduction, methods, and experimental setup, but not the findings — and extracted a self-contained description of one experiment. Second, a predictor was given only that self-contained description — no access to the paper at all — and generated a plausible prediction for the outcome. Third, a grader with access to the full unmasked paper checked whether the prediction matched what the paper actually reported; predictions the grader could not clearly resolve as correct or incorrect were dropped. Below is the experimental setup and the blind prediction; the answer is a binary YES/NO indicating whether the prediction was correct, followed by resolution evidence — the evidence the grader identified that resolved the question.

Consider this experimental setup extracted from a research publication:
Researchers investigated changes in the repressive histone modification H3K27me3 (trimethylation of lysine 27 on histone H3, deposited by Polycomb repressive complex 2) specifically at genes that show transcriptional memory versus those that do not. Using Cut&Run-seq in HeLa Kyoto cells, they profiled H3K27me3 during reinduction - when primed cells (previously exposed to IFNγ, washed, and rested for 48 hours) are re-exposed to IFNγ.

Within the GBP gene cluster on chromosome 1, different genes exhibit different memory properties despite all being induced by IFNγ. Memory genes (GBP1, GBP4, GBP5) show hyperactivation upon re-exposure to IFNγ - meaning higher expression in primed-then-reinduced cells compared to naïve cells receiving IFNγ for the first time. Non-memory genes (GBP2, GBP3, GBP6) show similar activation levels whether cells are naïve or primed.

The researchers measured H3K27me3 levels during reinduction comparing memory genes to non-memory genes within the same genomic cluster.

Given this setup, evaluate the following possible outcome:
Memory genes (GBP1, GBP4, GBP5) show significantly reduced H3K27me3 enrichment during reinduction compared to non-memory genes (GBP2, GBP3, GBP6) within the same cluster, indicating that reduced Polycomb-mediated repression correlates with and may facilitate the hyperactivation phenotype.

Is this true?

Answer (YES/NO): YES